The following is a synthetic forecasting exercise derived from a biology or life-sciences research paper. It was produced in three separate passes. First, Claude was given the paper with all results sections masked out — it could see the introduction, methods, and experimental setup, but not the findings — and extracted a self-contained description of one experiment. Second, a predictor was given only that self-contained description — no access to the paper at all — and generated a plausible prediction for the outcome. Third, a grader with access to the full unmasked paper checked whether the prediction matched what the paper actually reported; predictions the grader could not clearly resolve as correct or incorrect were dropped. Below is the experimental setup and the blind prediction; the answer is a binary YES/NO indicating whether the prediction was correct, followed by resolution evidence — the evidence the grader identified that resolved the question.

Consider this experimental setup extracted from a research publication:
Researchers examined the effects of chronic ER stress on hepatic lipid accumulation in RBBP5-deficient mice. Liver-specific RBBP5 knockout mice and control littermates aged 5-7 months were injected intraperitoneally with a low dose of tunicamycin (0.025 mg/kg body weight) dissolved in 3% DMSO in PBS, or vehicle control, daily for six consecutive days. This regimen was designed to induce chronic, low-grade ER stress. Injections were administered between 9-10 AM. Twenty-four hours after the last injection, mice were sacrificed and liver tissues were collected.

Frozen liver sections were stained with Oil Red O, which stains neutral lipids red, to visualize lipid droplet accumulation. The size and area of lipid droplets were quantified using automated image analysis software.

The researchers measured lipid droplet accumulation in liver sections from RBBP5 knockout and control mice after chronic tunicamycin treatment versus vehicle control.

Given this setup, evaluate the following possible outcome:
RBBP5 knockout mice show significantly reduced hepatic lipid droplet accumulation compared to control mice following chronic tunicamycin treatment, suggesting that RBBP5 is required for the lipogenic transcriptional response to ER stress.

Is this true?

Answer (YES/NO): NO